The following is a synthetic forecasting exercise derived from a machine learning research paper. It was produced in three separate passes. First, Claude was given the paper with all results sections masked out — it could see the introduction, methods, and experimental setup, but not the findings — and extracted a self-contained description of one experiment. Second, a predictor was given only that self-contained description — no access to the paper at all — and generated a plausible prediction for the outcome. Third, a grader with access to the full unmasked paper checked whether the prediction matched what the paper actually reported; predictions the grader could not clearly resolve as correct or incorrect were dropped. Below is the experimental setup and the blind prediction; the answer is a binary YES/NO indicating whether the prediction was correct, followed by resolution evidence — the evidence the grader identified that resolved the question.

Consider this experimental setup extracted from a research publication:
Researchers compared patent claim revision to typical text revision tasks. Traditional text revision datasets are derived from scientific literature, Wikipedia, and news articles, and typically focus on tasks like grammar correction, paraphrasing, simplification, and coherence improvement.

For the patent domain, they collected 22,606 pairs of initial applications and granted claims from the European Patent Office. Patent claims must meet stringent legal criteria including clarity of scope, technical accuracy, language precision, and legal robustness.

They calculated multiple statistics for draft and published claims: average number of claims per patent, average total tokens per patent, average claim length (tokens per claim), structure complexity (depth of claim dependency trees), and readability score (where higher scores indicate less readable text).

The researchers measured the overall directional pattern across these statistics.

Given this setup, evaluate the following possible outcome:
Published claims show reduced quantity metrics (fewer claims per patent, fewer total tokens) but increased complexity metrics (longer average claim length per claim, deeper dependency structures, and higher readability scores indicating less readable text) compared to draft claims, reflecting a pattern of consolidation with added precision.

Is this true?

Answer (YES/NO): YES